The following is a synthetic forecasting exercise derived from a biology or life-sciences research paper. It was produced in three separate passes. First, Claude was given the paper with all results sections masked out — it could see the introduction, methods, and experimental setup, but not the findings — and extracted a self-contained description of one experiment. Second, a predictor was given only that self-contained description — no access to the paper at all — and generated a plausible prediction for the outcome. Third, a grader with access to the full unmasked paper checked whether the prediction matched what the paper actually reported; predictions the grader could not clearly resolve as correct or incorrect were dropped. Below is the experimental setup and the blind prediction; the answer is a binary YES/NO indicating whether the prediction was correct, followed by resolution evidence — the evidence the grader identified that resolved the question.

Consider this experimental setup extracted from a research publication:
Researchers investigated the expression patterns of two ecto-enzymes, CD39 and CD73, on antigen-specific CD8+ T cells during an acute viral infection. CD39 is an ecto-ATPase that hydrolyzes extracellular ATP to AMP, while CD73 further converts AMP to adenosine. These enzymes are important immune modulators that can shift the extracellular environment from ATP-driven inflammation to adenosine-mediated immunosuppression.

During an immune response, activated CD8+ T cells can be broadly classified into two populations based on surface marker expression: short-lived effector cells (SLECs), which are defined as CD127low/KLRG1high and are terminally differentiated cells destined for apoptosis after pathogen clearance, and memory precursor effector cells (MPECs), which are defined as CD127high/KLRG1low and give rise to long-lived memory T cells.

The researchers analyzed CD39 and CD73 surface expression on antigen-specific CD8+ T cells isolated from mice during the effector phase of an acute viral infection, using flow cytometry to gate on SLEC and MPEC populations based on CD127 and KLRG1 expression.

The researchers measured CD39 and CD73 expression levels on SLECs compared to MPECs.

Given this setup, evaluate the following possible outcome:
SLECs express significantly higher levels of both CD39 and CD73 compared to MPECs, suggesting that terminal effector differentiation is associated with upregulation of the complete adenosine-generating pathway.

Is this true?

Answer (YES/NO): NO